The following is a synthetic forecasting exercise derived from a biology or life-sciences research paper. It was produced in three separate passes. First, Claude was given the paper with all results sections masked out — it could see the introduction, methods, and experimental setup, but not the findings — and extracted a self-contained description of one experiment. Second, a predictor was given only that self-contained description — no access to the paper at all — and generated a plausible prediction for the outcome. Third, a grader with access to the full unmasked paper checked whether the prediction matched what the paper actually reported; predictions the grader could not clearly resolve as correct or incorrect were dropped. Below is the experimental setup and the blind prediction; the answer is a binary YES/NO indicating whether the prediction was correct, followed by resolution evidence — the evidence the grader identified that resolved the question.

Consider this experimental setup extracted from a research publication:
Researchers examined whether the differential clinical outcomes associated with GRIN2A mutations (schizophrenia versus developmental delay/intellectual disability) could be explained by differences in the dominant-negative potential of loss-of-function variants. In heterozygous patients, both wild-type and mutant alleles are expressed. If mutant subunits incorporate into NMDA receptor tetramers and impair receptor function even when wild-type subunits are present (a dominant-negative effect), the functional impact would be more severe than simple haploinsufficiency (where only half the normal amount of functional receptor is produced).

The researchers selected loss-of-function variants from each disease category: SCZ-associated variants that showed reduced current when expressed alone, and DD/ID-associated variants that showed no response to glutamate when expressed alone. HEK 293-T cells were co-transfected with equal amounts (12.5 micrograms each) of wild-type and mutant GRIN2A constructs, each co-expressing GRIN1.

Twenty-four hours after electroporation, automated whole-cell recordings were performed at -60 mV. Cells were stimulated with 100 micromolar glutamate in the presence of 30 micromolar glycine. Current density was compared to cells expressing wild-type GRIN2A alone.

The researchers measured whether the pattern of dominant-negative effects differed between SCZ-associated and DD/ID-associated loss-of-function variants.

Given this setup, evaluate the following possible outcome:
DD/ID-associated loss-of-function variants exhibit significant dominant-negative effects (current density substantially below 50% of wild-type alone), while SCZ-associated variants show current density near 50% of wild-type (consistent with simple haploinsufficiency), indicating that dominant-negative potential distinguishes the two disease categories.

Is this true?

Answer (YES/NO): YES